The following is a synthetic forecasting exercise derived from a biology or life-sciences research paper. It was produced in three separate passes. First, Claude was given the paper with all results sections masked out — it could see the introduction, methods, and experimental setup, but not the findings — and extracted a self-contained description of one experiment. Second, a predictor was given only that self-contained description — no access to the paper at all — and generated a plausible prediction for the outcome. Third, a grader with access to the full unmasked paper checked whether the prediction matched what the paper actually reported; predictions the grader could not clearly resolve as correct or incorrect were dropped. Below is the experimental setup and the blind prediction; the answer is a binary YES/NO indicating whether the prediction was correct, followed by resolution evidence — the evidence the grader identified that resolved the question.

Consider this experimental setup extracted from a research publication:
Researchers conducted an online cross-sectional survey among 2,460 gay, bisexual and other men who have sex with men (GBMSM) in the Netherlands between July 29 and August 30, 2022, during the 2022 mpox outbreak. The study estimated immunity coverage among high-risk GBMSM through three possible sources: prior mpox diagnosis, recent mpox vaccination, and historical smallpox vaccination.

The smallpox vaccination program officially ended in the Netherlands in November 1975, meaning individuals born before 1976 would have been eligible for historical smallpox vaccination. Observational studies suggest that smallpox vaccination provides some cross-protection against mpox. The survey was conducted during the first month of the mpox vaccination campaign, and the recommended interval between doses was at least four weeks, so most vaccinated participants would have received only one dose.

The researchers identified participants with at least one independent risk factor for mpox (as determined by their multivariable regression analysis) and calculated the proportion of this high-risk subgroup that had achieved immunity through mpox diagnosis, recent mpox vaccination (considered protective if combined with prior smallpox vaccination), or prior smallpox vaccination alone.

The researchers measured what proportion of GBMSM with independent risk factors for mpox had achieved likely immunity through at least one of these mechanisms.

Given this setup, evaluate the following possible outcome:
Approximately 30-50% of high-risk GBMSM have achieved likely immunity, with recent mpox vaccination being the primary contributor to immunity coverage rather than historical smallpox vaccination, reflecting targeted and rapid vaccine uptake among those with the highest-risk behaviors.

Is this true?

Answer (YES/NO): NO